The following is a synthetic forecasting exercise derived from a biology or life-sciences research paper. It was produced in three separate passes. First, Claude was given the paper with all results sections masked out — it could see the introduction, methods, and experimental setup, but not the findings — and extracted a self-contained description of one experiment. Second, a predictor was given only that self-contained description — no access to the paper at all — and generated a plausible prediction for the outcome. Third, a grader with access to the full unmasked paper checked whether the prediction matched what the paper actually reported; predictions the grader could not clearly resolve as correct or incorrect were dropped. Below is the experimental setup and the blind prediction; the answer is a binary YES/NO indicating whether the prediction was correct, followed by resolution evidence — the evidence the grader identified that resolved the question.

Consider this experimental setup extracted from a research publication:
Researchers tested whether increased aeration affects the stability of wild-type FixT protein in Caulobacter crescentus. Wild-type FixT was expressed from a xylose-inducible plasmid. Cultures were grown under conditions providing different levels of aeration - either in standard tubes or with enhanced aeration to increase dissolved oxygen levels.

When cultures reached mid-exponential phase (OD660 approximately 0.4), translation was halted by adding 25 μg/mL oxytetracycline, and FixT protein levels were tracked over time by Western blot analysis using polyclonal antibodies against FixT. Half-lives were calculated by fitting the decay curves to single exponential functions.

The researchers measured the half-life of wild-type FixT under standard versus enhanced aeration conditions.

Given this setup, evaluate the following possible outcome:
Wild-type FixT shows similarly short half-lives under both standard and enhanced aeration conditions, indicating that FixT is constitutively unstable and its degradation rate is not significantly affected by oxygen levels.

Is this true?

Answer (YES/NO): NO